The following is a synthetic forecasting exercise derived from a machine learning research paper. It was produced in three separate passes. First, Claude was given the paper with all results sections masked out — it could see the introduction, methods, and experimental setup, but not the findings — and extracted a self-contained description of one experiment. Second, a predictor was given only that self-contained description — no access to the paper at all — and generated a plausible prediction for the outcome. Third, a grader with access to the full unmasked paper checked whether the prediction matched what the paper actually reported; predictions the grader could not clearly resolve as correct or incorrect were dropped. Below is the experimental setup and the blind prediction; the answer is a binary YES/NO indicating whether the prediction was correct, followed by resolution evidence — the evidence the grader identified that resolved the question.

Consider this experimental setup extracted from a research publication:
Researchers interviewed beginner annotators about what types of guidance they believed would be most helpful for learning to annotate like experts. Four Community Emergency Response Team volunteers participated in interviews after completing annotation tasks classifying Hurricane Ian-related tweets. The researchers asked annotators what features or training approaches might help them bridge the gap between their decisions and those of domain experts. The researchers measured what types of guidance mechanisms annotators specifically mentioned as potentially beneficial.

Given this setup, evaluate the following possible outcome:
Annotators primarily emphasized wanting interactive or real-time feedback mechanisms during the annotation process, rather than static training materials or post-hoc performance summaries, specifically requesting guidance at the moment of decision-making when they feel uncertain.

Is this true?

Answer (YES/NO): NO